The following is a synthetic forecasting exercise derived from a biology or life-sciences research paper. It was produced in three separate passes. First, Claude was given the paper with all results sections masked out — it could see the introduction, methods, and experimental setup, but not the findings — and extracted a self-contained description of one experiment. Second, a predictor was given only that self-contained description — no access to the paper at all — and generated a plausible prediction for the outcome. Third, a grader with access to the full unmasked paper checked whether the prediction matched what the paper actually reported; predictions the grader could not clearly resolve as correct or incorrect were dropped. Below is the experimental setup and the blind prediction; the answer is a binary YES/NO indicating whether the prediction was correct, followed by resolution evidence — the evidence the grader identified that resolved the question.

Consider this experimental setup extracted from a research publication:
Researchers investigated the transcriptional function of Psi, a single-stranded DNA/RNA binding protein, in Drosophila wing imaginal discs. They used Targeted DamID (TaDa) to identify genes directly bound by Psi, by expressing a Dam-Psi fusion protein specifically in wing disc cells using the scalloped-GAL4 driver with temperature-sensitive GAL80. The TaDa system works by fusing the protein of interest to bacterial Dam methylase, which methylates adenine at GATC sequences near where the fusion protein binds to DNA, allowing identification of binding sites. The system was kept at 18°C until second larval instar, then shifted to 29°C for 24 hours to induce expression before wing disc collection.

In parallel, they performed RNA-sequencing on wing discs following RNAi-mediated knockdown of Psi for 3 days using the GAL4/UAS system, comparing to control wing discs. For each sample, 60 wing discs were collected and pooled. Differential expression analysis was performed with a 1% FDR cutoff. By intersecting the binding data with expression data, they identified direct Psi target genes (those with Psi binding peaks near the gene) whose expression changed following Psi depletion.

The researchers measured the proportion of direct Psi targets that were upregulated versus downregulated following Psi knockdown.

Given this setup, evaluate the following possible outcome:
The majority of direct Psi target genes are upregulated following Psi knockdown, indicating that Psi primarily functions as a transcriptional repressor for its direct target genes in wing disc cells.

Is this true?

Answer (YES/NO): NO